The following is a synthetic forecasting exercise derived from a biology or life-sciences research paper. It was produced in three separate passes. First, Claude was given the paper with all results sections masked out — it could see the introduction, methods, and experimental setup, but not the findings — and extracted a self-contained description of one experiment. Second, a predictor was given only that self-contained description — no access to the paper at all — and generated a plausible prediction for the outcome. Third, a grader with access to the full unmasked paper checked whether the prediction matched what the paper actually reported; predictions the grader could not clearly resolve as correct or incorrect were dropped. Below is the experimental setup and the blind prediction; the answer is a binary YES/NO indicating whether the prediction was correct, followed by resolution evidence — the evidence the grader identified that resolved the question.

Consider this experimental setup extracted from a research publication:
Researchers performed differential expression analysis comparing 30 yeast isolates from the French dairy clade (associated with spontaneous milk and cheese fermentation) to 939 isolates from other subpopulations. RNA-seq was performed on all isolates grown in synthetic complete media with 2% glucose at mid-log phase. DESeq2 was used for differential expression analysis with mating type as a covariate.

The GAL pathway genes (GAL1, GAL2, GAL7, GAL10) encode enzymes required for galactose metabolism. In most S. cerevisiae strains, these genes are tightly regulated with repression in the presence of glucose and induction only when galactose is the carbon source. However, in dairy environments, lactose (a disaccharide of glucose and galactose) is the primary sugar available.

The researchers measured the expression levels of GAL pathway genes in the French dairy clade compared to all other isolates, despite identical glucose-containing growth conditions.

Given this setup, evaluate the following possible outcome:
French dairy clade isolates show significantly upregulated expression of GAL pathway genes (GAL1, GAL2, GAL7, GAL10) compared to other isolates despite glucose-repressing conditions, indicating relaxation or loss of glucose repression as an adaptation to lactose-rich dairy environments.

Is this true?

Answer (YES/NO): YES